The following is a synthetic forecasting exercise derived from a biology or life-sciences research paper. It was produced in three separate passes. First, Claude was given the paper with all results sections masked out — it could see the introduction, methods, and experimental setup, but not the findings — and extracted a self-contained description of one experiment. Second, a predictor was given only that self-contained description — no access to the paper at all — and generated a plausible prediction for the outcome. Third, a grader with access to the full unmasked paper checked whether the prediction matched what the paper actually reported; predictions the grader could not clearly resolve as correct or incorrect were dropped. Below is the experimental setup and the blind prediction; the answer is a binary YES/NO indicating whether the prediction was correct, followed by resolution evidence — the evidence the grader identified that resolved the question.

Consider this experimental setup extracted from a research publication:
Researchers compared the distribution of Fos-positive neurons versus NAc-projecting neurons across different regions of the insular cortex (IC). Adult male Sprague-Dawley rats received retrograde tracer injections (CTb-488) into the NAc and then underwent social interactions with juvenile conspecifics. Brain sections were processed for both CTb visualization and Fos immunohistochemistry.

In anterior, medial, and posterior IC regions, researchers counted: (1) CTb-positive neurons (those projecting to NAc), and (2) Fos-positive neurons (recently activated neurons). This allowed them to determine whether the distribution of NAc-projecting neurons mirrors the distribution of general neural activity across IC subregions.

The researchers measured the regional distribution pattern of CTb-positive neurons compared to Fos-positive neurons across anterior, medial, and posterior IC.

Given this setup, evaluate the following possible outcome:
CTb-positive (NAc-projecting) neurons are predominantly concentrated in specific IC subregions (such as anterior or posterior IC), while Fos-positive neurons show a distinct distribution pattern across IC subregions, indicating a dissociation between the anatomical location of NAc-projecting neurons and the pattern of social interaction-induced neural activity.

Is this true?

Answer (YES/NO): NO